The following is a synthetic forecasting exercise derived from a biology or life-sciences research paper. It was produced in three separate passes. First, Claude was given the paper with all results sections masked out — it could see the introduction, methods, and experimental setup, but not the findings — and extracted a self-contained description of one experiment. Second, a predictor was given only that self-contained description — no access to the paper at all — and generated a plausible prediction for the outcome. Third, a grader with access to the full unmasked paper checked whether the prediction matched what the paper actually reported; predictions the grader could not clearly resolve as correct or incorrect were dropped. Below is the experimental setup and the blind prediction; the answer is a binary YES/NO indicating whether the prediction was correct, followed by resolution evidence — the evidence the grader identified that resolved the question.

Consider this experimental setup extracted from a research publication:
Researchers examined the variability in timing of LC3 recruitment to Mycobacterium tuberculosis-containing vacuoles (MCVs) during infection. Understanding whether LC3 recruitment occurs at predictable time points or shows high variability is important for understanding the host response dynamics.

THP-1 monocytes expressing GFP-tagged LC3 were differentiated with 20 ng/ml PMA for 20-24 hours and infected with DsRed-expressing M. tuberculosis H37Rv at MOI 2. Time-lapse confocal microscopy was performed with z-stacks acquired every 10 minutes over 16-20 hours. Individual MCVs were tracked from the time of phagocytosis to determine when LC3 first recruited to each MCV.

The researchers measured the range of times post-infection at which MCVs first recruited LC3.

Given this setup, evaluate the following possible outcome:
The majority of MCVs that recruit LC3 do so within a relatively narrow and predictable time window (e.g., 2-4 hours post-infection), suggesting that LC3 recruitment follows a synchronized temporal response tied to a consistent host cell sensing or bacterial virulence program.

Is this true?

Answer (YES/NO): NO